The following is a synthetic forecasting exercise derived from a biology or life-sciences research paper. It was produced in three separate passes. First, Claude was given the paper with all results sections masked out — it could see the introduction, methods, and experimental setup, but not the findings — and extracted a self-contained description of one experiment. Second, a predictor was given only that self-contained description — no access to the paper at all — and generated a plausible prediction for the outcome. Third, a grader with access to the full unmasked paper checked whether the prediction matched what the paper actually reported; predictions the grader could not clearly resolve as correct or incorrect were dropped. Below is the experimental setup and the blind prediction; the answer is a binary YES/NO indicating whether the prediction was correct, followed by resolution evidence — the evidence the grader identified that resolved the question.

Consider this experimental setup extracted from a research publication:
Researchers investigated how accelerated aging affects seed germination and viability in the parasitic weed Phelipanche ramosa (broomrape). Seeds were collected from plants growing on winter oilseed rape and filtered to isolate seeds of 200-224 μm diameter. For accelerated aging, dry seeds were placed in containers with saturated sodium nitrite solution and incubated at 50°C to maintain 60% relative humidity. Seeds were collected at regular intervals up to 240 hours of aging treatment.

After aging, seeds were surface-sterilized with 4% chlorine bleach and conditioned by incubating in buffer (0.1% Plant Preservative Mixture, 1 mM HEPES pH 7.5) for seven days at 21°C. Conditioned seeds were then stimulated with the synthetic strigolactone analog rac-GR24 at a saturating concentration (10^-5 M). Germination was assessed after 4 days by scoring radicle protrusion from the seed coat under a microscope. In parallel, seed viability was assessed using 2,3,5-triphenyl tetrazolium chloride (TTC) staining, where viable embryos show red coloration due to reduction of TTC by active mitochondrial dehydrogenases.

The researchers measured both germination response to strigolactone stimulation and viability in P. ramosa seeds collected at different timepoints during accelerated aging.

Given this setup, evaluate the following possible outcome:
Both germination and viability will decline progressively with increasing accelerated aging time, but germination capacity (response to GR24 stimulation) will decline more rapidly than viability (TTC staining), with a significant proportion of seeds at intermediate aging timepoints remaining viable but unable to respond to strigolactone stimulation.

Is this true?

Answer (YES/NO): YES